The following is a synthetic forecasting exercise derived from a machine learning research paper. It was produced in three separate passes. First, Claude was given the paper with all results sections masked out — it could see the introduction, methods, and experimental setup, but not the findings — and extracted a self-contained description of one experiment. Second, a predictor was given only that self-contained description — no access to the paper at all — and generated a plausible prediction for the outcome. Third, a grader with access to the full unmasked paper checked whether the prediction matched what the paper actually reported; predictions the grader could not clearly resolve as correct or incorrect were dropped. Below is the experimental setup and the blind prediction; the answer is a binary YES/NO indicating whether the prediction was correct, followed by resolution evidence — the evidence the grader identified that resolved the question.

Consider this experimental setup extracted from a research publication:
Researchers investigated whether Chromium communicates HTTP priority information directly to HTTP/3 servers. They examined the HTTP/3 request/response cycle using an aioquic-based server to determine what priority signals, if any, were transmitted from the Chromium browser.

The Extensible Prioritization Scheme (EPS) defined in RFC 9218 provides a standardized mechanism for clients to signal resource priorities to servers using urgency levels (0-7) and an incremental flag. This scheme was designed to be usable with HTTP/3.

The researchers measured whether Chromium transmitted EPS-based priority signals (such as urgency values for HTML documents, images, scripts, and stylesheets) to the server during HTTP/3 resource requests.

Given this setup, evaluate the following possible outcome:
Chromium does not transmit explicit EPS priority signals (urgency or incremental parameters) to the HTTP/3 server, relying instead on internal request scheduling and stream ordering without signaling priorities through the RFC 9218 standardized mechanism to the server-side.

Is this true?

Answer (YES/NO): YES